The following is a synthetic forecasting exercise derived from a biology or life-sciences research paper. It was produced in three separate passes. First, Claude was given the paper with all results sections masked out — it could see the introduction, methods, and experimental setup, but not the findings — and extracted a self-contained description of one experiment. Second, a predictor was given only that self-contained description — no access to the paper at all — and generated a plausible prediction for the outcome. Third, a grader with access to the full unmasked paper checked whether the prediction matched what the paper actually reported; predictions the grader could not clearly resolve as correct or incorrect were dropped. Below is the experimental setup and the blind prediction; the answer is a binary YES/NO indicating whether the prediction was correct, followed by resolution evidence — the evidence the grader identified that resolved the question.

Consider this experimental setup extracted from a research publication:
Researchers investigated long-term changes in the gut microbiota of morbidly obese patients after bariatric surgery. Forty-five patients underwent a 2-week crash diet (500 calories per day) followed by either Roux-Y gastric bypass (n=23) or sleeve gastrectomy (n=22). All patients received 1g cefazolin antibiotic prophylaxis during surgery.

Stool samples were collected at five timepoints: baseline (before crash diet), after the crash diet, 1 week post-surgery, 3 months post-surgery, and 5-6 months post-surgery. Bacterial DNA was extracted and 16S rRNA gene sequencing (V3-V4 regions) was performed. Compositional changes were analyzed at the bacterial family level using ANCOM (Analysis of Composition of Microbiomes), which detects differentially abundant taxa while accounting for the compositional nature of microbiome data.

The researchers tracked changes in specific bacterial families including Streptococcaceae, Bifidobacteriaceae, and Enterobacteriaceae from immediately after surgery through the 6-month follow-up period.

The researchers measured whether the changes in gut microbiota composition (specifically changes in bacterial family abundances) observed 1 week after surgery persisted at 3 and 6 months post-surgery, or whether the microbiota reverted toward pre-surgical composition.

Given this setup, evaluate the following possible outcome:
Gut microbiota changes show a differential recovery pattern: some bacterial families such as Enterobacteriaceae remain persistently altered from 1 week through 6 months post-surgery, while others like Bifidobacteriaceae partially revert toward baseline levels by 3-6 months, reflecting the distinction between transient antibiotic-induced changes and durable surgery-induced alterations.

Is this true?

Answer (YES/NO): NO